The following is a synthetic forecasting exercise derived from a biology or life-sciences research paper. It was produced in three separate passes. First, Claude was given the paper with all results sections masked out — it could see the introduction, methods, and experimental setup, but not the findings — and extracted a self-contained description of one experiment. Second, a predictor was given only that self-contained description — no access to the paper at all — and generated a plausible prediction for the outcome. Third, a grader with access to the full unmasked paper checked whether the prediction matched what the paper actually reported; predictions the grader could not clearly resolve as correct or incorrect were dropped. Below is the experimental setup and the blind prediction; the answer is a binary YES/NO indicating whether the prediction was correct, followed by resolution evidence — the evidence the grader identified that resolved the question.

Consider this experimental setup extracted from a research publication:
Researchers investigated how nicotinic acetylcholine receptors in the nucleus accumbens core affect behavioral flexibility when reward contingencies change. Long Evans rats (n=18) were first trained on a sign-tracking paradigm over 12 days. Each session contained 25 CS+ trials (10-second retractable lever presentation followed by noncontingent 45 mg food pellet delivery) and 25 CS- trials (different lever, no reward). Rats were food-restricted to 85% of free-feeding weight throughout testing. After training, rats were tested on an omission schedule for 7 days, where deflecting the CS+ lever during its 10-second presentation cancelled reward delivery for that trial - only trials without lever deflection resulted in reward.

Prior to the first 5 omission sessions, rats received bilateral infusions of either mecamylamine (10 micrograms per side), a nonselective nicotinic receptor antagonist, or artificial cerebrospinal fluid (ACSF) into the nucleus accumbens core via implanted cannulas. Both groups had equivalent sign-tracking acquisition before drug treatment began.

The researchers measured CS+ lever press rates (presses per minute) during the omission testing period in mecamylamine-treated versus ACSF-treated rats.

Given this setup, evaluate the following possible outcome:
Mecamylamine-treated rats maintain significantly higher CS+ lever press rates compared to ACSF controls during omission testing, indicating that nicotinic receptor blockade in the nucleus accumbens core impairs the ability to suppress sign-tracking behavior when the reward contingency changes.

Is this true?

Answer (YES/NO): YES